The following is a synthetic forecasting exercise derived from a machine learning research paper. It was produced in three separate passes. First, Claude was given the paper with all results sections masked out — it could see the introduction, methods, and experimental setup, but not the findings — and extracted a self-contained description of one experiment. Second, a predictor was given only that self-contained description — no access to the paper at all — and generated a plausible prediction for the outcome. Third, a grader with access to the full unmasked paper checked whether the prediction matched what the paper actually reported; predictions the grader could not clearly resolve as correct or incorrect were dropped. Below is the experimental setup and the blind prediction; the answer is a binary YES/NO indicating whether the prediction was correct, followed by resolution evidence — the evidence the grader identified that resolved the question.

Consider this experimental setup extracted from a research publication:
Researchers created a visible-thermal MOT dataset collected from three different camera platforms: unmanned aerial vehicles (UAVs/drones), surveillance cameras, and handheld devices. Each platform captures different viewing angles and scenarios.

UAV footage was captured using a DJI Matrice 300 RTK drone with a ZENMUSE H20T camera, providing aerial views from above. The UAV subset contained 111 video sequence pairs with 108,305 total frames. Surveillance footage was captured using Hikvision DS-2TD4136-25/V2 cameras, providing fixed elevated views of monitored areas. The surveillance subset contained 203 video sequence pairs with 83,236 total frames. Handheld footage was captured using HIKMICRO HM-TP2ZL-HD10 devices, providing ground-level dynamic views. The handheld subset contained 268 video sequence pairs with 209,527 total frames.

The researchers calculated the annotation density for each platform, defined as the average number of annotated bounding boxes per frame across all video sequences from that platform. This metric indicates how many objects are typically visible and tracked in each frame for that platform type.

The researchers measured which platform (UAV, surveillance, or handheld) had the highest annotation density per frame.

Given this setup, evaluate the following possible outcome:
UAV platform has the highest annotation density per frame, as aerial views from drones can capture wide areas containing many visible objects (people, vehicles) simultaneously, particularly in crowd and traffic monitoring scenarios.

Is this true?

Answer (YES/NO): YES